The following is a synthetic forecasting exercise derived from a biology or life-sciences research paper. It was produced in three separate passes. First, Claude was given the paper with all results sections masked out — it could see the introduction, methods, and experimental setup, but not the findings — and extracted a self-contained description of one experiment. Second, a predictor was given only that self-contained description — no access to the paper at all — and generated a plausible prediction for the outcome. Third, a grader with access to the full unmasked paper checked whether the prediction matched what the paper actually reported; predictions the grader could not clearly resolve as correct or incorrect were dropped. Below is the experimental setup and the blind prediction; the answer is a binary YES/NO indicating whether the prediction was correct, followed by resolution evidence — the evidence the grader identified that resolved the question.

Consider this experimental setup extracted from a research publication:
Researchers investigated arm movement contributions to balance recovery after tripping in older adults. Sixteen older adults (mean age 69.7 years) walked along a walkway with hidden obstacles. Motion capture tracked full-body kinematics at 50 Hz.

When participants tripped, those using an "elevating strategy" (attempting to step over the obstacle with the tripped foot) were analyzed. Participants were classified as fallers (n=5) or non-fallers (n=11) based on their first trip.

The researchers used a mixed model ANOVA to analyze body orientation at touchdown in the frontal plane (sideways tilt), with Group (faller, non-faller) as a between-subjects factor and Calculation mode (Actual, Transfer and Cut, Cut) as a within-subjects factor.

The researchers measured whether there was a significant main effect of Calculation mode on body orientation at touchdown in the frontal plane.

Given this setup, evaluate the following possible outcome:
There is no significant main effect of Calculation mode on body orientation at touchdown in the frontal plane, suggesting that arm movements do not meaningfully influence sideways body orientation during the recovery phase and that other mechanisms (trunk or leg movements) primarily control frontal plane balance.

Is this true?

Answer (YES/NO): NO